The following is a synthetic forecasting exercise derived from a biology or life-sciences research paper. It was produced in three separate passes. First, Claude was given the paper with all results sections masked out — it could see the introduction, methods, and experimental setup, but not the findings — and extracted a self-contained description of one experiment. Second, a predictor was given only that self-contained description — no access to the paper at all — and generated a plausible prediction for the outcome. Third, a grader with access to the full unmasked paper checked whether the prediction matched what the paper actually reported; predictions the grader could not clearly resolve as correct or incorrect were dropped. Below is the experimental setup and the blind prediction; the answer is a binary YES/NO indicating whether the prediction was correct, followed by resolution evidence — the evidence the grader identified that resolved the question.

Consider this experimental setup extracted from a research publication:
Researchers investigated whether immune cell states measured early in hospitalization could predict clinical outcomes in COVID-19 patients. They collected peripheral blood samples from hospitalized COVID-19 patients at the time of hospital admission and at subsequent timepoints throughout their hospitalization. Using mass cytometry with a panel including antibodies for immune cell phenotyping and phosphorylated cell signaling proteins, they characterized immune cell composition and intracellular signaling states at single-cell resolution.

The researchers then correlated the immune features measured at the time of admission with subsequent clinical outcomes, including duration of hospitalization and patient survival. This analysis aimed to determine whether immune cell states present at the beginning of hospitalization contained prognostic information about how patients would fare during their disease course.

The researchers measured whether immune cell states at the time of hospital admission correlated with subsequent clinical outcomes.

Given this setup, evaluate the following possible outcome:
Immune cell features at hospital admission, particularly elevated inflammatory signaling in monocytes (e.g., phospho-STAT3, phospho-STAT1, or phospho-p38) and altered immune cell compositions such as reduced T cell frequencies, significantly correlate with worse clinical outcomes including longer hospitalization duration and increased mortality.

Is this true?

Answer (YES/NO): NO